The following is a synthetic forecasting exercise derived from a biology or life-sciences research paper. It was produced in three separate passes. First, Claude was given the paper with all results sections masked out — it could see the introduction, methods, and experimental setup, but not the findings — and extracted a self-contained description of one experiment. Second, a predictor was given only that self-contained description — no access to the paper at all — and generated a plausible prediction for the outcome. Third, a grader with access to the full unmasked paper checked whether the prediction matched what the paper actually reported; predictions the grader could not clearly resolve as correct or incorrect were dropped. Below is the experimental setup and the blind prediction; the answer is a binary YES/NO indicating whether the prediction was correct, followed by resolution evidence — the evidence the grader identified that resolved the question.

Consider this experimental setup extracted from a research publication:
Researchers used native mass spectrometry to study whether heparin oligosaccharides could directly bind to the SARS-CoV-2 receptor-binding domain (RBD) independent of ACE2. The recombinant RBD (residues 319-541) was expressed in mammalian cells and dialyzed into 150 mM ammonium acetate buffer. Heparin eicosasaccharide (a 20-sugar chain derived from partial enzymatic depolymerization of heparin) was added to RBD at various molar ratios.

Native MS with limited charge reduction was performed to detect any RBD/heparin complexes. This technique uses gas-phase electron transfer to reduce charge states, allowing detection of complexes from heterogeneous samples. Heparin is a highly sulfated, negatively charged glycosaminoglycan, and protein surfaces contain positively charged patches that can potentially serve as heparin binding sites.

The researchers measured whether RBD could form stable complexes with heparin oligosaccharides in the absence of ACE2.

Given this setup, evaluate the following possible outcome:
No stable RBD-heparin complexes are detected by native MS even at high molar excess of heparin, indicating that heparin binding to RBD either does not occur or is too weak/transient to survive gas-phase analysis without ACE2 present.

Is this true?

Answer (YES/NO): NO